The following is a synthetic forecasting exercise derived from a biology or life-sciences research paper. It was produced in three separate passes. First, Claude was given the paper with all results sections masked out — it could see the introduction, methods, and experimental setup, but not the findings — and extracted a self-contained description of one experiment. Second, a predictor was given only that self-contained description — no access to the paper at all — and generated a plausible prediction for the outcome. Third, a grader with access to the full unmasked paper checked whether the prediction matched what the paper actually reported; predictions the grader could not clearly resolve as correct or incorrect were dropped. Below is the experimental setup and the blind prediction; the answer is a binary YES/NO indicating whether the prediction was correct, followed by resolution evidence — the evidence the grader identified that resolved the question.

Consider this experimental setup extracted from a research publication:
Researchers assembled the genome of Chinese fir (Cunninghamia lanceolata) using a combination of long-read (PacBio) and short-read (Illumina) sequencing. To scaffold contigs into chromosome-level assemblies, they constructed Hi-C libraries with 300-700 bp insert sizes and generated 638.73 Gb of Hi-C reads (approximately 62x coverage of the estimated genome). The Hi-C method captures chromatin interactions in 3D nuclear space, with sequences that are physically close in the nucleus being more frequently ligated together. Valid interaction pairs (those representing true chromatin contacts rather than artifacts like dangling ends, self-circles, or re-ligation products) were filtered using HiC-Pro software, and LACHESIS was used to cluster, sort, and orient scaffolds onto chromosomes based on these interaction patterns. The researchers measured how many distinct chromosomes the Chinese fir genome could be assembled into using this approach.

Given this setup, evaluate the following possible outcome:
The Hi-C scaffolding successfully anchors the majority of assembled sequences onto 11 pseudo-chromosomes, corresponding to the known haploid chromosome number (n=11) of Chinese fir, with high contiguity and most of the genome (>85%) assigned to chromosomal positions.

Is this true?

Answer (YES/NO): YES